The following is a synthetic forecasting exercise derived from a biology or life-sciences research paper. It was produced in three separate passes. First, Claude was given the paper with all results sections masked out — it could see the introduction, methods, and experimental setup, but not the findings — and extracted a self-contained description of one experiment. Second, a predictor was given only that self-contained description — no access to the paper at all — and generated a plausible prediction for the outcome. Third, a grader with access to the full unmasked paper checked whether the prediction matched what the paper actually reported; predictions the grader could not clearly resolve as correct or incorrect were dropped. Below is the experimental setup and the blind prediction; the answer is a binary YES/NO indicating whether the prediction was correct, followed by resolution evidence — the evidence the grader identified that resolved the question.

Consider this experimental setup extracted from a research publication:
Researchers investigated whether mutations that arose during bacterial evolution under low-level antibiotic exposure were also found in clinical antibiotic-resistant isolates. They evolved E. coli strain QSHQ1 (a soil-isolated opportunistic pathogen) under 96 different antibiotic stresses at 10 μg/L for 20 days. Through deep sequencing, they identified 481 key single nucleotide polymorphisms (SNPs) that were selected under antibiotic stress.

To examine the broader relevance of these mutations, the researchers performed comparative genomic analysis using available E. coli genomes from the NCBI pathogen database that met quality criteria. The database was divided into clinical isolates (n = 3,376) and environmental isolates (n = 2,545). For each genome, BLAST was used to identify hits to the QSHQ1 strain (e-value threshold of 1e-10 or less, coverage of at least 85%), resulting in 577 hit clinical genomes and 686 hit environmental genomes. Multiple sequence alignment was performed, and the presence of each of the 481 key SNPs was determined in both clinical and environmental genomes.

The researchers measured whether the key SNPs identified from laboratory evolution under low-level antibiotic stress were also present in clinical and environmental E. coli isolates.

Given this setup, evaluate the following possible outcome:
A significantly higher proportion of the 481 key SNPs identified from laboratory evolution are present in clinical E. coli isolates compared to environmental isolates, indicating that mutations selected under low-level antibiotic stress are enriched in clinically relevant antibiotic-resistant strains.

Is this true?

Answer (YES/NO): NO